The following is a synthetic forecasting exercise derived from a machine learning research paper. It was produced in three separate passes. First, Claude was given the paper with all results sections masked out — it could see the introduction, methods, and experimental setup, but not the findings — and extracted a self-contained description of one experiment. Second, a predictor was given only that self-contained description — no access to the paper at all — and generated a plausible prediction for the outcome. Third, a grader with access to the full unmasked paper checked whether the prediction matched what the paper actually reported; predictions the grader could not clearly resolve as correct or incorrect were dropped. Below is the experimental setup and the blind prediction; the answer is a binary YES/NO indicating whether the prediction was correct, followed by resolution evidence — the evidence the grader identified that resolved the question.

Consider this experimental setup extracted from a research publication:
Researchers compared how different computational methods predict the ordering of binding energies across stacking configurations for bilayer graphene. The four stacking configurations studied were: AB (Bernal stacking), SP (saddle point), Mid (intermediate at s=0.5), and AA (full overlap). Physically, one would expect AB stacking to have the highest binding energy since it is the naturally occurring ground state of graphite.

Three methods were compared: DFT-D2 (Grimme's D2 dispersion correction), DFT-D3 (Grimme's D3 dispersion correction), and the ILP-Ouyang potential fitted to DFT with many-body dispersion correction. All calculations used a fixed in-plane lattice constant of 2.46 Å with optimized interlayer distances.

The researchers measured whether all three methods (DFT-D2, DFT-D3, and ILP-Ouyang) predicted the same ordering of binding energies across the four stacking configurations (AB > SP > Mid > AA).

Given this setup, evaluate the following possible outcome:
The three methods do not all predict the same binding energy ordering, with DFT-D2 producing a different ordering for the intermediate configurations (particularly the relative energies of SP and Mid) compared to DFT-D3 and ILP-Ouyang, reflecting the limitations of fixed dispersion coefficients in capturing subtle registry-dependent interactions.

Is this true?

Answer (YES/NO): NO